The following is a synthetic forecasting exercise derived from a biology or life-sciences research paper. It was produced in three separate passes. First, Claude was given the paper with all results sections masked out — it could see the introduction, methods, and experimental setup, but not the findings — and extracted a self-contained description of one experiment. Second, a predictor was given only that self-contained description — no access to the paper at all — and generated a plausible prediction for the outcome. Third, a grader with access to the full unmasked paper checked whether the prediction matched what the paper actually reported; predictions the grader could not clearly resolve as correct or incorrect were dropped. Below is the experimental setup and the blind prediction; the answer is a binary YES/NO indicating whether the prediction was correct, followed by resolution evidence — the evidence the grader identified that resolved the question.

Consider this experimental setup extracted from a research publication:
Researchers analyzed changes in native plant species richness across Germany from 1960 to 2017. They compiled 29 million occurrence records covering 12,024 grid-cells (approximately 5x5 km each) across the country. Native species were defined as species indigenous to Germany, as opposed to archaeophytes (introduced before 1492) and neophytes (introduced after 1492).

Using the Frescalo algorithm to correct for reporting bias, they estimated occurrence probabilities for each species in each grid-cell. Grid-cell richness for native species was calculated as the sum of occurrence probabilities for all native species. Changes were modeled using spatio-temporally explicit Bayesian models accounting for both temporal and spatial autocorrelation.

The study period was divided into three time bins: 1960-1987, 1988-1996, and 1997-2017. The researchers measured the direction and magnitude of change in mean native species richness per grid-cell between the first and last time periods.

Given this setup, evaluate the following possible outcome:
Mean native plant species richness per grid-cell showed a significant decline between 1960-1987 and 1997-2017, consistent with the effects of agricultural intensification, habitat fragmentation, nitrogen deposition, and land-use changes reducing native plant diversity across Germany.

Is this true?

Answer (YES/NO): YES